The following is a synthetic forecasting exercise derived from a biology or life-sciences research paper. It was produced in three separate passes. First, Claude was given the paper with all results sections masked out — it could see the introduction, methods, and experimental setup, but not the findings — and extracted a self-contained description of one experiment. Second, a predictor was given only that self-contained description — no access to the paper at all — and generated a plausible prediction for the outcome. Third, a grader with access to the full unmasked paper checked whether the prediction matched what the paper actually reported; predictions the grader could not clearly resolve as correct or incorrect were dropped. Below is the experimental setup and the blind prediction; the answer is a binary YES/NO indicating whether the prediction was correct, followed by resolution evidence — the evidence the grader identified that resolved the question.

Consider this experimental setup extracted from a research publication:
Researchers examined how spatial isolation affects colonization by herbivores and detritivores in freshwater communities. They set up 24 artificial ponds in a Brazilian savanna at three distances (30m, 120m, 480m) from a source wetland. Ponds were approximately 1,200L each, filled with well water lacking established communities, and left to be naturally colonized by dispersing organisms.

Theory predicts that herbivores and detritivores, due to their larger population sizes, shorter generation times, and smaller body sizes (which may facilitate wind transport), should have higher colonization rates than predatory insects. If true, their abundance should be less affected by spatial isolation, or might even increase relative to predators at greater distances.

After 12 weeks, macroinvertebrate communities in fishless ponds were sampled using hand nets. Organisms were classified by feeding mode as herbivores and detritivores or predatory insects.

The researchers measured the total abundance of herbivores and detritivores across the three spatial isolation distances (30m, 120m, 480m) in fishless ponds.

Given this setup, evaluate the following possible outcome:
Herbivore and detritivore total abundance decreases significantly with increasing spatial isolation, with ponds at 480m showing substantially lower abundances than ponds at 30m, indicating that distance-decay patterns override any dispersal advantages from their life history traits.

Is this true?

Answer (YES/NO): NO